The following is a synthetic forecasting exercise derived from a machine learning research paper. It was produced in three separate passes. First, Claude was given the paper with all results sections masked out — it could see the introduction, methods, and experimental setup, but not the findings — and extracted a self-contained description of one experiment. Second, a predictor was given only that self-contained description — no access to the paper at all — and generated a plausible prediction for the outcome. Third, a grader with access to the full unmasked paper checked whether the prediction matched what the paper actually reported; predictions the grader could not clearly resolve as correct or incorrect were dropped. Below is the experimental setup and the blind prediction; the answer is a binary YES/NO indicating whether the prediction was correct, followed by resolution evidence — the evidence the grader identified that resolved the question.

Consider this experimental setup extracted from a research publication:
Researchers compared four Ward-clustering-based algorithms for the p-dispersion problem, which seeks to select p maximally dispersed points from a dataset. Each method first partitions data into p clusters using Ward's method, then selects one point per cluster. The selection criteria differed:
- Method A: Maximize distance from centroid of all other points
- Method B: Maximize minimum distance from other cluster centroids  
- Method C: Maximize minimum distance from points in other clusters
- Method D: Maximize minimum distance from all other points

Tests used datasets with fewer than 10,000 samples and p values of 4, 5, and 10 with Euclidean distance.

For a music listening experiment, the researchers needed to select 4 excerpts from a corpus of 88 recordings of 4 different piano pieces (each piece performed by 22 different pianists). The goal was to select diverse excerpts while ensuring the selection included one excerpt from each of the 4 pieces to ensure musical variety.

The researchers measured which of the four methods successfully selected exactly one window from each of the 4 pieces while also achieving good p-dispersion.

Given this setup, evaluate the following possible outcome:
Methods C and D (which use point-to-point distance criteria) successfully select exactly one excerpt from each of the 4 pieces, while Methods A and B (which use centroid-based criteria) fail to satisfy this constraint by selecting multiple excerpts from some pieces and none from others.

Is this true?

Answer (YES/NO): NO